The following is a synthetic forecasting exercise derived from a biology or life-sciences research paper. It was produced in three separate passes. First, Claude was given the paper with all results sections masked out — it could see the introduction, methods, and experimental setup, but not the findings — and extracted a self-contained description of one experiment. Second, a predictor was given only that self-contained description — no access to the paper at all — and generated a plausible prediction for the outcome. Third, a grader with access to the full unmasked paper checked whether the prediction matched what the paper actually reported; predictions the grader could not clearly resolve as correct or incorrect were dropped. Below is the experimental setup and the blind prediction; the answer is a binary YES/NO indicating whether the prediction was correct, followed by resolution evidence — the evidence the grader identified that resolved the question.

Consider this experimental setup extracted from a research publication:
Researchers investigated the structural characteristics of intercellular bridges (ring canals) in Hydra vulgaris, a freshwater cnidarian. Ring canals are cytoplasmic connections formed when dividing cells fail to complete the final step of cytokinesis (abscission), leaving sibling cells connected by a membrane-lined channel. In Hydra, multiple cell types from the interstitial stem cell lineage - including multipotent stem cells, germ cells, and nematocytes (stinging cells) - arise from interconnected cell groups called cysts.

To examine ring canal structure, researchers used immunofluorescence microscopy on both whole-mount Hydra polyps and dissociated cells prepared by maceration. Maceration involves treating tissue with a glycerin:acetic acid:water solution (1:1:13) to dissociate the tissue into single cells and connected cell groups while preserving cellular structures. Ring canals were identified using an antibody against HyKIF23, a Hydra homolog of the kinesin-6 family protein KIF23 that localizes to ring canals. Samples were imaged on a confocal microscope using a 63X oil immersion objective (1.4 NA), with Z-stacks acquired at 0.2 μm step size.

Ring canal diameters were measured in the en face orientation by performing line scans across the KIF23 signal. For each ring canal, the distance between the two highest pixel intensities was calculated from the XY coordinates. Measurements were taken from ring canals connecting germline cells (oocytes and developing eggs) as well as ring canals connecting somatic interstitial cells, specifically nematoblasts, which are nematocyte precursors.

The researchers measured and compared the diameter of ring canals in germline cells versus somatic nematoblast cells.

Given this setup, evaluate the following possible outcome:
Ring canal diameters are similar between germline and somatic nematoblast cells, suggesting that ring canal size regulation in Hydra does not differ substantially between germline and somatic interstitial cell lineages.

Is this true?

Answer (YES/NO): YES